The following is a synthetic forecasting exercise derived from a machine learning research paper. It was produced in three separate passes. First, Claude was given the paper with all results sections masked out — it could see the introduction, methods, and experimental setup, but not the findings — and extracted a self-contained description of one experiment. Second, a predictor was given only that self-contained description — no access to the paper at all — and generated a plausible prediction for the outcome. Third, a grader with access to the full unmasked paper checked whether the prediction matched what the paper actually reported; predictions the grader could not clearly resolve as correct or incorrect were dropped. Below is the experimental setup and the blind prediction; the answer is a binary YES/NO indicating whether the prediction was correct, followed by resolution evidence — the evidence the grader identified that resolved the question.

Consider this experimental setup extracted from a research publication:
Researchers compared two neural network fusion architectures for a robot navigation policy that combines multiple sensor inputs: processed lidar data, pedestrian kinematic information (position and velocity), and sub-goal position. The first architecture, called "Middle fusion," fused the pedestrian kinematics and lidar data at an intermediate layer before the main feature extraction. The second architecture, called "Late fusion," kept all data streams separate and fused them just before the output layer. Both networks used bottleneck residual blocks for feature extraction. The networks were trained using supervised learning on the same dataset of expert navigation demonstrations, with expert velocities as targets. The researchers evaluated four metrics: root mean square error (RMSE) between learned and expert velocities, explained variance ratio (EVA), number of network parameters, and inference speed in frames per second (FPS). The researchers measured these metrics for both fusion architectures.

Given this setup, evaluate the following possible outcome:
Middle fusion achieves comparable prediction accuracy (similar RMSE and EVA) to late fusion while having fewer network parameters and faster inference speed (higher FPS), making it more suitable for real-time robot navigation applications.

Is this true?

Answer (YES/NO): YES